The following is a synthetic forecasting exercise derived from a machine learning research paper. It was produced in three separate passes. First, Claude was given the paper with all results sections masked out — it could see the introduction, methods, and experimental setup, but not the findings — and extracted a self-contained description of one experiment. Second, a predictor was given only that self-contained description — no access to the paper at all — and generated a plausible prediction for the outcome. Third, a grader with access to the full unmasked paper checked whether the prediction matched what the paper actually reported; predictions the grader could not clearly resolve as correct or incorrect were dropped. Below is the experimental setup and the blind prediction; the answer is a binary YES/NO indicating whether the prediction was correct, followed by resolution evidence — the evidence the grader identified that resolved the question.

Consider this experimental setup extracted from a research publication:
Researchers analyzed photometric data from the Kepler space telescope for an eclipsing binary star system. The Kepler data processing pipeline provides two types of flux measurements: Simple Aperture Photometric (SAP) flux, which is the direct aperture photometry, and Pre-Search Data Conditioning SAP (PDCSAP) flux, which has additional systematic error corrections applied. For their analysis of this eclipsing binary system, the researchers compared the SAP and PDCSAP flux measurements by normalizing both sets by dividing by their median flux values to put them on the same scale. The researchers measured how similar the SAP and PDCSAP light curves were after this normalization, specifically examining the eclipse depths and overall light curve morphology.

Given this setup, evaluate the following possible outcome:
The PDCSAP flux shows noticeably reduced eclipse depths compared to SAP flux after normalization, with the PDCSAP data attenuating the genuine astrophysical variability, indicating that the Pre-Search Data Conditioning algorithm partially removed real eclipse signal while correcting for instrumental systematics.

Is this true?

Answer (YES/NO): NO